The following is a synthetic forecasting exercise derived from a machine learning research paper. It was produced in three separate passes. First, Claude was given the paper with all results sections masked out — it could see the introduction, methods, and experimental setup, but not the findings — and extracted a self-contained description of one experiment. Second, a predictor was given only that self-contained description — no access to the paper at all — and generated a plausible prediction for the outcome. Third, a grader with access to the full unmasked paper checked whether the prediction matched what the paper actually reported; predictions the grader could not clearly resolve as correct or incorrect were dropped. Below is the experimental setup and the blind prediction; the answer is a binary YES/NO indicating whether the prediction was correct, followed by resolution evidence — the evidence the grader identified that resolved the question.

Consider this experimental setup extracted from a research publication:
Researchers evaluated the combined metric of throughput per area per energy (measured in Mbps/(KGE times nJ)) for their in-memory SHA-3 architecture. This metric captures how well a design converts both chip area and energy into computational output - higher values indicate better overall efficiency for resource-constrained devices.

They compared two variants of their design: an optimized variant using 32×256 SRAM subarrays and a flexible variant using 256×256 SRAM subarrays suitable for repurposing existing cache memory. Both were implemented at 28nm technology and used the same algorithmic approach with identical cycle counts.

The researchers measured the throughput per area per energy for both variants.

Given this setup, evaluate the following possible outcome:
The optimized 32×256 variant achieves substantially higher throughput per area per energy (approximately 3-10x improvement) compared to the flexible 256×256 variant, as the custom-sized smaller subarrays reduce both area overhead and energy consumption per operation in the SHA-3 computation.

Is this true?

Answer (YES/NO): YES